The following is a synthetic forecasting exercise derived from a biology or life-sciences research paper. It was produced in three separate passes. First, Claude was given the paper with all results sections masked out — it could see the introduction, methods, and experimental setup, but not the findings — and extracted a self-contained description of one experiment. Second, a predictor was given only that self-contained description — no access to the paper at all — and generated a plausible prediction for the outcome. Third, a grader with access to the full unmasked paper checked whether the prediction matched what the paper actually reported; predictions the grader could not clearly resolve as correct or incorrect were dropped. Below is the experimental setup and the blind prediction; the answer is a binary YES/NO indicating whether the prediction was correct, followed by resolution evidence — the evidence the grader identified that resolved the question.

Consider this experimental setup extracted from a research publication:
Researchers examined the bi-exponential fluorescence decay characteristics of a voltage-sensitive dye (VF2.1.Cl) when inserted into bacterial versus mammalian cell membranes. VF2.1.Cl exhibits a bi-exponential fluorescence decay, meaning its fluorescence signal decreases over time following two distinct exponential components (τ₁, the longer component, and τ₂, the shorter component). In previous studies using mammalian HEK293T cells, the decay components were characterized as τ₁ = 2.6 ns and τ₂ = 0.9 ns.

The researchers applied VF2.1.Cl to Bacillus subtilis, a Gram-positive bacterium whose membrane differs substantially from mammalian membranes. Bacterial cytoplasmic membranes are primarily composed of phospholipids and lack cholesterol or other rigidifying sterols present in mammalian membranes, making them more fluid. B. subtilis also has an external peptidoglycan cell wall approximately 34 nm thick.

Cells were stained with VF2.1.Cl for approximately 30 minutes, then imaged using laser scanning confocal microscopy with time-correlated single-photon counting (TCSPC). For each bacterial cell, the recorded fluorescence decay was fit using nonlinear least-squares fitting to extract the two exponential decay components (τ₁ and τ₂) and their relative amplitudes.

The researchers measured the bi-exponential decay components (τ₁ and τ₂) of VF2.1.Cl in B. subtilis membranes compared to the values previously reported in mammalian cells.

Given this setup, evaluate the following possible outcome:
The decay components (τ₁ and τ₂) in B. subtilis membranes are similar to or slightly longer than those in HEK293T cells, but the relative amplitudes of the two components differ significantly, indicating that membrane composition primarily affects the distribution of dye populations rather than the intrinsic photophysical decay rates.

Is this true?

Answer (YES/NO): NO